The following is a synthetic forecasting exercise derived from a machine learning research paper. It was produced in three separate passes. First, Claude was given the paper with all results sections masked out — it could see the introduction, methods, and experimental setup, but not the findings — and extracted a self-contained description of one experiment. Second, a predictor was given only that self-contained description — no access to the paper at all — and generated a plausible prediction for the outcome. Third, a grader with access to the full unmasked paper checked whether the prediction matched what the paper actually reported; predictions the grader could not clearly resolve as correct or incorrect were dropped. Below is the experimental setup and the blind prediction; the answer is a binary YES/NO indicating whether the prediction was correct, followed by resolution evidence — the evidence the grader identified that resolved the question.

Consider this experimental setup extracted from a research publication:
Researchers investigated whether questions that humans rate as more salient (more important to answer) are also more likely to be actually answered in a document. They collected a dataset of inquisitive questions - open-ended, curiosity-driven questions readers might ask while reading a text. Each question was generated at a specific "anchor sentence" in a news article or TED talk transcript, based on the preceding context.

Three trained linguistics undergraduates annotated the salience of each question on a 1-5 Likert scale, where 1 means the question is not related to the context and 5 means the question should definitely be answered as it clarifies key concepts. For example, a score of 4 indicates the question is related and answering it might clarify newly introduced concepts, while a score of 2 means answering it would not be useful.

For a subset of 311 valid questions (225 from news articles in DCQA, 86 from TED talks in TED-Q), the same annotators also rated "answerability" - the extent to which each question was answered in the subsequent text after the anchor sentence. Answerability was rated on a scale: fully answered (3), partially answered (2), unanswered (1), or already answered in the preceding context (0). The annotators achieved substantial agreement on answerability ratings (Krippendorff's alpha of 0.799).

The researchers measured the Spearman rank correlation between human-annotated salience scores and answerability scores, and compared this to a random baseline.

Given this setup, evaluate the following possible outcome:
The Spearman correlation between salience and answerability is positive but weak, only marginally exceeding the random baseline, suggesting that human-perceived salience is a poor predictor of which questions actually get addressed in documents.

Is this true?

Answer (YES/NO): NO